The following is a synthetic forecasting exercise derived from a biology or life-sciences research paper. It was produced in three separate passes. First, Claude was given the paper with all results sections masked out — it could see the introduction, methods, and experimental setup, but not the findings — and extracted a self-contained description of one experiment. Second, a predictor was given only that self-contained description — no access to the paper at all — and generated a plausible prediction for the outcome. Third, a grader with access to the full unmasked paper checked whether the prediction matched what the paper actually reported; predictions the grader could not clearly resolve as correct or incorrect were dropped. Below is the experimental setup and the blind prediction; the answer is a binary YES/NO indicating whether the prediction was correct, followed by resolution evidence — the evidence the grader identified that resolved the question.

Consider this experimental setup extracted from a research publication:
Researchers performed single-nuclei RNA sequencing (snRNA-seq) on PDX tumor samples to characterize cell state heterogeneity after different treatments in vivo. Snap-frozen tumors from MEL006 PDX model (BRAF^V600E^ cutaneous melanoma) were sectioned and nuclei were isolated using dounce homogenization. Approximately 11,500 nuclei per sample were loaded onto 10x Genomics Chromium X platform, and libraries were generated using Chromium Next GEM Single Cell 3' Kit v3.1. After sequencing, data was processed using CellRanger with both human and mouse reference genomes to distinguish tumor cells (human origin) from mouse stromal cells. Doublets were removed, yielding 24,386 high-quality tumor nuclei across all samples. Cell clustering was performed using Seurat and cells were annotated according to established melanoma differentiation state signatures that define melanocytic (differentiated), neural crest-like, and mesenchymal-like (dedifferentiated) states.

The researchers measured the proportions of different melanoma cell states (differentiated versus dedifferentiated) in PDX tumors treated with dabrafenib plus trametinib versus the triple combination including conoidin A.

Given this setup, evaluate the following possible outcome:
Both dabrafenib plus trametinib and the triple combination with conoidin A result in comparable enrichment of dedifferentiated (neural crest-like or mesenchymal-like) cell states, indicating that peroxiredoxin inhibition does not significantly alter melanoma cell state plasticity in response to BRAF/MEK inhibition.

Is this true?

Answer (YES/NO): NO